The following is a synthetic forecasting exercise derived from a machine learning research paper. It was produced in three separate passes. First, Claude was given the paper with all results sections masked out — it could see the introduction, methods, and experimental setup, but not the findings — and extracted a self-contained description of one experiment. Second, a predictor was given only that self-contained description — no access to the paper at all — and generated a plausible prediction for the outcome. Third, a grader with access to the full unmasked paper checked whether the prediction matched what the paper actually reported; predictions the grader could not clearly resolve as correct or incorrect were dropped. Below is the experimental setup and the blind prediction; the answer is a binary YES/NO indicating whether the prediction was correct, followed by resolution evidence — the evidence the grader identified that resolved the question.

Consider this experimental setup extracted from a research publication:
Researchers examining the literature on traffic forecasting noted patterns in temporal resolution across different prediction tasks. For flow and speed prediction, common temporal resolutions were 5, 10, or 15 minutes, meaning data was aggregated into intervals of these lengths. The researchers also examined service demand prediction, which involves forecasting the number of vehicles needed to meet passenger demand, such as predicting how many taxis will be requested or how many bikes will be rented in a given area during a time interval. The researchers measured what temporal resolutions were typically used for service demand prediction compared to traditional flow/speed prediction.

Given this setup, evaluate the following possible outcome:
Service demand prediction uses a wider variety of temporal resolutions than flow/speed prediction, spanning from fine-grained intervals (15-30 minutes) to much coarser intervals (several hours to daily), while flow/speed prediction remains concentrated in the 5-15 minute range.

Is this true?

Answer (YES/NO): NO